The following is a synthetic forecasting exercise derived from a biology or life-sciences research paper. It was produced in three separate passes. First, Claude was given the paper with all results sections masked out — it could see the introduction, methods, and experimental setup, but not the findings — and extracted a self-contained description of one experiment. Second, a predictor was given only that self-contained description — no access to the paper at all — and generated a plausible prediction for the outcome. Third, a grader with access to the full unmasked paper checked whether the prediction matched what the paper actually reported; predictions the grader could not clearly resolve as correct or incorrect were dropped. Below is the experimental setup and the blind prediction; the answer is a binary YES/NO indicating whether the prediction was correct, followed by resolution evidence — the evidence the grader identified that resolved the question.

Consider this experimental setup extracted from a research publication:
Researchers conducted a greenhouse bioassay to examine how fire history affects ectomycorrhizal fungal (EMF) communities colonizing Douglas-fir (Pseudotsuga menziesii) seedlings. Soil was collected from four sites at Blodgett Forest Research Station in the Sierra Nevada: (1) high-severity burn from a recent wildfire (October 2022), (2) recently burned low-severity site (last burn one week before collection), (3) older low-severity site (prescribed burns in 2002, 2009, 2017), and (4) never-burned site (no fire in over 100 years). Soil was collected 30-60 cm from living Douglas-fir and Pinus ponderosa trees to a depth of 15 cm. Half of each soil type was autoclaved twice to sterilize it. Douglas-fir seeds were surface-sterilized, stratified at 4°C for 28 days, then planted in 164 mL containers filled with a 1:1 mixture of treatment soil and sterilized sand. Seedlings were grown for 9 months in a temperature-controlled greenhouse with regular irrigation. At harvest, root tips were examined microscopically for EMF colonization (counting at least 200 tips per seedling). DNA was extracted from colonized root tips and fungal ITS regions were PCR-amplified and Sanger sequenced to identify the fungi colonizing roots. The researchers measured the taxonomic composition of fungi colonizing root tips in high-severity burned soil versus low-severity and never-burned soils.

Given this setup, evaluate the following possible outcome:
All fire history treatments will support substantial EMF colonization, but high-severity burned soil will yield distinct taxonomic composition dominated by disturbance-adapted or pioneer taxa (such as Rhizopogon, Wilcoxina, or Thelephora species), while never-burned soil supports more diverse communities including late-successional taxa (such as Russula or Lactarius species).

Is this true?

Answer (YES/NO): NO